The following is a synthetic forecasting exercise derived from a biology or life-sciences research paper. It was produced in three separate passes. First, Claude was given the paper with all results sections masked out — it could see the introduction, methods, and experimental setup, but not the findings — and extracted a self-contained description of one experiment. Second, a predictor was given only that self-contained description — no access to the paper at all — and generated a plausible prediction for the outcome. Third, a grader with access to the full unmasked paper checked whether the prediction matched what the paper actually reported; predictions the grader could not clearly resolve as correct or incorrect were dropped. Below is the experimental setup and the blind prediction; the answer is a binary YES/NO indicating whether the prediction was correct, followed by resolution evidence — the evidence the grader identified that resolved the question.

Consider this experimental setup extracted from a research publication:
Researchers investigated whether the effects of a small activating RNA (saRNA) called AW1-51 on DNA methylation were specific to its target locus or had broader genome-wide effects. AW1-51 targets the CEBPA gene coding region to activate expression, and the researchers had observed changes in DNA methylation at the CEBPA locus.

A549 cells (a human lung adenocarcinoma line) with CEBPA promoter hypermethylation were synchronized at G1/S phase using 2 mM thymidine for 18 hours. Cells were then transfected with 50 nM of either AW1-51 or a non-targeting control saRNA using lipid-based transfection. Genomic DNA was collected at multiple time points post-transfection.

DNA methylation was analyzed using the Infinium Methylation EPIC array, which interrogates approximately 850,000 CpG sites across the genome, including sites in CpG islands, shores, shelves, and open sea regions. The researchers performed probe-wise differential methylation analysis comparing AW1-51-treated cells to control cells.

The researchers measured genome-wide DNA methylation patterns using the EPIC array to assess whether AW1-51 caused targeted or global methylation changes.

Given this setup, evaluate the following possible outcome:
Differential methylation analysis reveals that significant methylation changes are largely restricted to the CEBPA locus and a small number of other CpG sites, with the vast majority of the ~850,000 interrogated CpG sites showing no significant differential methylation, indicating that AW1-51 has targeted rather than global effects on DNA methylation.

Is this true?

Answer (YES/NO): NO